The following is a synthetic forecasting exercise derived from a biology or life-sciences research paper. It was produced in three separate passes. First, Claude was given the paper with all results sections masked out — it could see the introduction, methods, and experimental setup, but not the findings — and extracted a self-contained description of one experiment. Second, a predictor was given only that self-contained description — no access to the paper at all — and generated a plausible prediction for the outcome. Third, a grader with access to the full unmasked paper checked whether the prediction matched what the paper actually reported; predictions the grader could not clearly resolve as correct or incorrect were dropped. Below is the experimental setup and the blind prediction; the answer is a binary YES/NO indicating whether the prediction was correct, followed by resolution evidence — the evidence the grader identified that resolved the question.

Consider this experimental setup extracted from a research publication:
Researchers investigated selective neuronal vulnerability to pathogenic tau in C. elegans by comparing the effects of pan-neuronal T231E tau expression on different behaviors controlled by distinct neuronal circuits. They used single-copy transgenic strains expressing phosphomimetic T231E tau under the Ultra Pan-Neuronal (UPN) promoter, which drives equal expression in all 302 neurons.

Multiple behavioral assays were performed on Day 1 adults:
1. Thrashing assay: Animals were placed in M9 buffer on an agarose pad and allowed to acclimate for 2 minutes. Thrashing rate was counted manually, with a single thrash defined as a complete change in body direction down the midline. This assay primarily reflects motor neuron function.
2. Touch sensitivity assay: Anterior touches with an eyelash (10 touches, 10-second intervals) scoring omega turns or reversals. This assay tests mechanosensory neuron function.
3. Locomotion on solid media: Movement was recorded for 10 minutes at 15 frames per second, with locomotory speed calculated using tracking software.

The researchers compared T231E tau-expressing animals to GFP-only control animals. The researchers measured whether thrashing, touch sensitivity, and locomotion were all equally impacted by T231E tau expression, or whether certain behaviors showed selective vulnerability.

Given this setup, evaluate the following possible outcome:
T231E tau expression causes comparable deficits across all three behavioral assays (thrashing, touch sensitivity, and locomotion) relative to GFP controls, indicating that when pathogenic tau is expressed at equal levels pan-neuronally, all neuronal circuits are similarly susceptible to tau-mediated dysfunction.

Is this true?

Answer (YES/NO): NO